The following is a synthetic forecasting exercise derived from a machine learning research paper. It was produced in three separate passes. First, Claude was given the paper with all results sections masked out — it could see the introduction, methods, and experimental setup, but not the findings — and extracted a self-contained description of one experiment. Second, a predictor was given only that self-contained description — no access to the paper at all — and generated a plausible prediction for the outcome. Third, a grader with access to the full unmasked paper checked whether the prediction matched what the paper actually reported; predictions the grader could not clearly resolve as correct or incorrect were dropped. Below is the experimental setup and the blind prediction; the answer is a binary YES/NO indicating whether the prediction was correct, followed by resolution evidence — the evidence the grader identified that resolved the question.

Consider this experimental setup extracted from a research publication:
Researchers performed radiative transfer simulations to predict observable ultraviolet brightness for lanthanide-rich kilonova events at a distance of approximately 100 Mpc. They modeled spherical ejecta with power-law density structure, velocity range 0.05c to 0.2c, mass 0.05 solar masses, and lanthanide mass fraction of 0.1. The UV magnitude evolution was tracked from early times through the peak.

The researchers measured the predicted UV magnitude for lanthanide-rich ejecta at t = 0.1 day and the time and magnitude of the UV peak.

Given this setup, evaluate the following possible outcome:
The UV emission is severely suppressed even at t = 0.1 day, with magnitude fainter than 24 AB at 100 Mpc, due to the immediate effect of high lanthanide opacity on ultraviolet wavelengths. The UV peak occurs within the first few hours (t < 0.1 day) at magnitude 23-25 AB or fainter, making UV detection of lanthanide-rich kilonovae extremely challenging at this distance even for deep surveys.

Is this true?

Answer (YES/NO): NO